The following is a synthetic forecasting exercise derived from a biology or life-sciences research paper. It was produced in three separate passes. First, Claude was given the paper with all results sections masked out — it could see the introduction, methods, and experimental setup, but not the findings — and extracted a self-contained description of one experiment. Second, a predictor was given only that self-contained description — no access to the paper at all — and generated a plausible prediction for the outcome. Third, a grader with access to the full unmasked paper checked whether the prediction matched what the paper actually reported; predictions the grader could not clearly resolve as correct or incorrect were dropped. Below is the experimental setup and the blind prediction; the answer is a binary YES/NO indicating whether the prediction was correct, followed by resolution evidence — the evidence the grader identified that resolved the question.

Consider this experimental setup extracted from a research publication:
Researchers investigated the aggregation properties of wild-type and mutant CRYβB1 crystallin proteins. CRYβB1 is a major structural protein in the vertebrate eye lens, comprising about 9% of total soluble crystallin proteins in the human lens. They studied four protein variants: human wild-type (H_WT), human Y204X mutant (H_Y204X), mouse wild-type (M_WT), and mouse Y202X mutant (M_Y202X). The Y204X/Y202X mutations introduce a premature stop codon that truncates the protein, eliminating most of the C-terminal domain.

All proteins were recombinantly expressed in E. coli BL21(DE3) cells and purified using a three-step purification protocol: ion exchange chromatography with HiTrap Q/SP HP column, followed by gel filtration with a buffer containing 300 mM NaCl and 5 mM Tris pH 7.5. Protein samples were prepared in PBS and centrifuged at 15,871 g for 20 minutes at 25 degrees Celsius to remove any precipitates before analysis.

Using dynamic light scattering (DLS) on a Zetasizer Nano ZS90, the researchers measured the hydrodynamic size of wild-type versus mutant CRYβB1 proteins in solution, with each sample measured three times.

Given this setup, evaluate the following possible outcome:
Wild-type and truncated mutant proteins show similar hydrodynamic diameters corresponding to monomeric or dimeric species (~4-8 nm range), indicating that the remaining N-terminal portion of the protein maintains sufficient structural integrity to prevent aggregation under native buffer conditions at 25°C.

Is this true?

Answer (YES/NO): NO